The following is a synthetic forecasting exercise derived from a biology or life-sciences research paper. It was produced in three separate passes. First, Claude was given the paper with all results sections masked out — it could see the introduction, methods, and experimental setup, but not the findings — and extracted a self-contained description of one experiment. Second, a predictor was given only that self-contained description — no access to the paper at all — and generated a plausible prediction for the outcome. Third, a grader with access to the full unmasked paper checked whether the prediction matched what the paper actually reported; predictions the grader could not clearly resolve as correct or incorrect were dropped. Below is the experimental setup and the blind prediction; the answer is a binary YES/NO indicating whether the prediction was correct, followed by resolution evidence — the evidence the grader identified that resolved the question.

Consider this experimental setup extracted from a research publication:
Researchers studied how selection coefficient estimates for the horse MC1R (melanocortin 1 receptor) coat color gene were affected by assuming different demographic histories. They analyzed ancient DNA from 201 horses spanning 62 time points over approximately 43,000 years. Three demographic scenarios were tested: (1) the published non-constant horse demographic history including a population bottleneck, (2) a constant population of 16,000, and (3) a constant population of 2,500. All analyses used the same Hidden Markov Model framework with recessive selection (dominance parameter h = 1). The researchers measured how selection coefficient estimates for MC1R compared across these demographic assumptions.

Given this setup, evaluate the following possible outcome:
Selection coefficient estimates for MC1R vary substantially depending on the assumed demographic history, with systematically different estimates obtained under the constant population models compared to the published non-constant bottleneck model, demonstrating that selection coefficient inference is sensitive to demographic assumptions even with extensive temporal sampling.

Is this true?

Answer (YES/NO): NO